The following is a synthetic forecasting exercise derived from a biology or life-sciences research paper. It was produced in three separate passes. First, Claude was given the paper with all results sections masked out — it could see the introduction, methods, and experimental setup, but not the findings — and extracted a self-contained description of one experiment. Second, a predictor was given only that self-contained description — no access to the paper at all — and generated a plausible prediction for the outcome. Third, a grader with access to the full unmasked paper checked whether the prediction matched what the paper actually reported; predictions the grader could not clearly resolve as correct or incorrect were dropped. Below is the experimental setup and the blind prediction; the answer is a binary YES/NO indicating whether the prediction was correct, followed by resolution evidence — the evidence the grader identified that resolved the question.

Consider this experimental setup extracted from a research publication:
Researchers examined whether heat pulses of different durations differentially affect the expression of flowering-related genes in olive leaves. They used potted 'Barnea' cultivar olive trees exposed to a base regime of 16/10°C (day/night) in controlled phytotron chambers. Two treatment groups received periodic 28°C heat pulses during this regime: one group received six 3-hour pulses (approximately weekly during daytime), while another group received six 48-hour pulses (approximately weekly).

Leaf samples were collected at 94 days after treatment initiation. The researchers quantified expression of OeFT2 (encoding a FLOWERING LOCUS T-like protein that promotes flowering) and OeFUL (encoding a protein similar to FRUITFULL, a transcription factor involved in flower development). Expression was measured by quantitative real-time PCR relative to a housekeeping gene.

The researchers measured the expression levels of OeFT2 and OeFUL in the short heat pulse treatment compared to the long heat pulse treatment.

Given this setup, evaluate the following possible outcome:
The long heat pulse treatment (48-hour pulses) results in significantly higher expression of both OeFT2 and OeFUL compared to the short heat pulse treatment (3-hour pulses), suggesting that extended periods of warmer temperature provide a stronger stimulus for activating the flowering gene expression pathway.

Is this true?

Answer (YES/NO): NO